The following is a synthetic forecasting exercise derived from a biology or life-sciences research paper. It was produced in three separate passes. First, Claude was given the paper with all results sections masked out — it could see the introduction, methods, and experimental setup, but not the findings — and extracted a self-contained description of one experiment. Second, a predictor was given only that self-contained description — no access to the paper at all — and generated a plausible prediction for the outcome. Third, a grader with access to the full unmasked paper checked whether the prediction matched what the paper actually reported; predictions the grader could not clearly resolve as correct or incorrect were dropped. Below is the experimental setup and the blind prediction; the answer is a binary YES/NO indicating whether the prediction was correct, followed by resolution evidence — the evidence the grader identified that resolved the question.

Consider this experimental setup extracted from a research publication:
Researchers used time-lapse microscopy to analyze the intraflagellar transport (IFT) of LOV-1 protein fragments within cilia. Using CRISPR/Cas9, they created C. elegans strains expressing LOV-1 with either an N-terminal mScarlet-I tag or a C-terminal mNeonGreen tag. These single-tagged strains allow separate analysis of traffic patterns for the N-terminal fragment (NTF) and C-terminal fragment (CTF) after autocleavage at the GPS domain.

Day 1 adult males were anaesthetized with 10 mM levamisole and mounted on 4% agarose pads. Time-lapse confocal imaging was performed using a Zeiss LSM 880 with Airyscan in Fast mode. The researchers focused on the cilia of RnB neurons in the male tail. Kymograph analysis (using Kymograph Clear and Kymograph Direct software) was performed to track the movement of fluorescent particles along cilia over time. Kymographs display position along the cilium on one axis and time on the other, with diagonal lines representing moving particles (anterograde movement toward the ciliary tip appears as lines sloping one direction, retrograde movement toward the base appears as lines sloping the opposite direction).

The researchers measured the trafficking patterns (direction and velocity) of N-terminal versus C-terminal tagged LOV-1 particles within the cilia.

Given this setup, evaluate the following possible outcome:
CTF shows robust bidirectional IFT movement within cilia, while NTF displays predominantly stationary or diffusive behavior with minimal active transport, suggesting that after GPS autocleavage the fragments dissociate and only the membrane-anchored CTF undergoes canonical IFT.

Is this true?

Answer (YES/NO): NO